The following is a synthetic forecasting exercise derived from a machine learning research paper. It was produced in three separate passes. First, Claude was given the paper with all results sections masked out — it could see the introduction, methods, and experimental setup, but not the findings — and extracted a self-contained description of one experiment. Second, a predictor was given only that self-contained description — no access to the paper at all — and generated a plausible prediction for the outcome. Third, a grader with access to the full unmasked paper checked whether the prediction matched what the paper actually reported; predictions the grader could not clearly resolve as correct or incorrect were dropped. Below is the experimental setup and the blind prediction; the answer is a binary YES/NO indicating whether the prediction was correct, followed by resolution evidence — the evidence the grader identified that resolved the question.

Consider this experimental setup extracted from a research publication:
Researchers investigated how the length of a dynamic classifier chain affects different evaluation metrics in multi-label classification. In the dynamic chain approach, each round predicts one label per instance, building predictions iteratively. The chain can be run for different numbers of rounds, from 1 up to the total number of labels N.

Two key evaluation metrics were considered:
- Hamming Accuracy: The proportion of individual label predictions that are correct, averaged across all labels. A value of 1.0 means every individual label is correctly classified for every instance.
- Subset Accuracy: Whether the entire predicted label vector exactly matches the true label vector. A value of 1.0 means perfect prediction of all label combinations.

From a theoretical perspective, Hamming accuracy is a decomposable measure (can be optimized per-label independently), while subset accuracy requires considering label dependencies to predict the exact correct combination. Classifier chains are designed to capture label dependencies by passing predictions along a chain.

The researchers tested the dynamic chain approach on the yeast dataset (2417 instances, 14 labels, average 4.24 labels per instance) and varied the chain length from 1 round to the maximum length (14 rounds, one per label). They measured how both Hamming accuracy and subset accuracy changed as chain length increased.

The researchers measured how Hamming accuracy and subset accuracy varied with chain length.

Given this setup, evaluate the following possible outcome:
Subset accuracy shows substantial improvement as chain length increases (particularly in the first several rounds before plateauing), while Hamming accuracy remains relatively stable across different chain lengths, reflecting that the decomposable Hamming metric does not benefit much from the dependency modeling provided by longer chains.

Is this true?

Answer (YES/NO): NO